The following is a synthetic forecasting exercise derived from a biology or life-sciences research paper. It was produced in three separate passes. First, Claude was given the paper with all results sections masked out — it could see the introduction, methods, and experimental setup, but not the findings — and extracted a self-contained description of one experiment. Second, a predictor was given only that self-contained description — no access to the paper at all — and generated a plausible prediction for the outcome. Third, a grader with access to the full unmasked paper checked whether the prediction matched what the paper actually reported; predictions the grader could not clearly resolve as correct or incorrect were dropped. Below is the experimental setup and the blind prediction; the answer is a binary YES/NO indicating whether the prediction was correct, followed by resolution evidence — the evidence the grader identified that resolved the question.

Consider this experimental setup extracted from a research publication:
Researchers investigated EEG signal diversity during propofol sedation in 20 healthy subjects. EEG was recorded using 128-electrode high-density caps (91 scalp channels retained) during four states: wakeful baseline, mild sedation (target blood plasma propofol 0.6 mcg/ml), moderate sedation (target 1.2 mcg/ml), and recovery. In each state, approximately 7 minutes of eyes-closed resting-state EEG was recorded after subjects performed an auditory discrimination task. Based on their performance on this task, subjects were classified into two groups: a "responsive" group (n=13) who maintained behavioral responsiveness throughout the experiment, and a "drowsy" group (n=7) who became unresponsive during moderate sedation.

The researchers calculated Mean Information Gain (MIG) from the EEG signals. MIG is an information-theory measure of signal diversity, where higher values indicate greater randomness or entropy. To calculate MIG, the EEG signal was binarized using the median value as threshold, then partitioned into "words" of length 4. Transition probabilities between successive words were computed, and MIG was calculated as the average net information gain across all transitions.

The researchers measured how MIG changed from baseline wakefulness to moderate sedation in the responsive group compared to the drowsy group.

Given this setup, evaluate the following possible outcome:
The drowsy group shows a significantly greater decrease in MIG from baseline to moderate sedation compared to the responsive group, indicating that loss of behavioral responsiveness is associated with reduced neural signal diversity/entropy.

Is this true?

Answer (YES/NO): NO